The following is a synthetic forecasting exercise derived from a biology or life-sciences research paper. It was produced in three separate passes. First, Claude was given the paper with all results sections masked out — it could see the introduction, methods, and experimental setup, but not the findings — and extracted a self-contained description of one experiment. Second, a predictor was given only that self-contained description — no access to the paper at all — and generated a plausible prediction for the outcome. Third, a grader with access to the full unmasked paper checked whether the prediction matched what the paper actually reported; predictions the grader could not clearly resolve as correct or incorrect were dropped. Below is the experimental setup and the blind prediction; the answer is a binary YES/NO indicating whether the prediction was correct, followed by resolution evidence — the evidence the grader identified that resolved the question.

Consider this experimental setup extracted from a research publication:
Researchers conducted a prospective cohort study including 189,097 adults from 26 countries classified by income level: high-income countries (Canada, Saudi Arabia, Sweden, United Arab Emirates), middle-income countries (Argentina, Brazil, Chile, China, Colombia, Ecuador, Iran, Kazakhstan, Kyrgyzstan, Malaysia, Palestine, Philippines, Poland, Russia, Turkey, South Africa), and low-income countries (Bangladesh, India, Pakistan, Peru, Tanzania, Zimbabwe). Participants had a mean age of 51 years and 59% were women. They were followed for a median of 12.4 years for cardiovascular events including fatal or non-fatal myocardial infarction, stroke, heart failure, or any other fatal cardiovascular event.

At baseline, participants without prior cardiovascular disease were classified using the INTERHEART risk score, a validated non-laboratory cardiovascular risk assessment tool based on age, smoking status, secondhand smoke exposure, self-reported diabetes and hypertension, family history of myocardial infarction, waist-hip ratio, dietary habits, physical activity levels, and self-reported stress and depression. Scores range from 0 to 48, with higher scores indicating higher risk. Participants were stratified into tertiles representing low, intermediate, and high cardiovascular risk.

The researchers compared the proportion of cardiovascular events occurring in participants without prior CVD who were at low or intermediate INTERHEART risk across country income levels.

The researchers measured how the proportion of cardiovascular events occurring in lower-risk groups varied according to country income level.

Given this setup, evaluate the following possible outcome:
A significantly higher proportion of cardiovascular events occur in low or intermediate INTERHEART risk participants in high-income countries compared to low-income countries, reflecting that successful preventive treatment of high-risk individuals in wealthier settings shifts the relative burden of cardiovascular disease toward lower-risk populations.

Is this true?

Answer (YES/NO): NO